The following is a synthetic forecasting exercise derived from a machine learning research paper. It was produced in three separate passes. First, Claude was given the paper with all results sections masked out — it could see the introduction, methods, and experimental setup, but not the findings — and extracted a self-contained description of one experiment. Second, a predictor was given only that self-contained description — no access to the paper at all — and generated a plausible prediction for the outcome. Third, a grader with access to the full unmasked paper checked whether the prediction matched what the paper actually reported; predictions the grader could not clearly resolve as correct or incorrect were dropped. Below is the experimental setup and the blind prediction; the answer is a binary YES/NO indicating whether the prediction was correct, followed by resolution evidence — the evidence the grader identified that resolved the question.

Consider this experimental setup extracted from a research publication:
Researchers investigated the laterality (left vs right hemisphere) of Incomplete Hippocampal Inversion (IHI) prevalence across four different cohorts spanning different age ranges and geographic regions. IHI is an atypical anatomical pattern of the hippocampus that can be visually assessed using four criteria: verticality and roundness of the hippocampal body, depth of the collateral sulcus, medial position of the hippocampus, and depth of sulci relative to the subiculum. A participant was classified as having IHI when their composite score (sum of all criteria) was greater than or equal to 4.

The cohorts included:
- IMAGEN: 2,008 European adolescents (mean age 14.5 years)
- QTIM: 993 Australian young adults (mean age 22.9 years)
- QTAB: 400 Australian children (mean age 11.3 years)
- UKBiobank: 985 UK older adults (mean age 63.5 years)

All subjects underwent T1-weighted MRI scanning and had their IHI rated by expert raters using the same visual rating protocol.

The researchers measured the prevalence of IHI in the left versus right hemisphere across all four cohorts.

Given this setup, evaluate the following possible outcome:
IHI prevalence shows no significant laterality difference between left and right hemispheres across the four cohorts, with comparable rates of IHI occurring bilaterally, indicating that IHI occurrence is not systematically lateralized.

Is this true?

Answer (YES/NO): NO